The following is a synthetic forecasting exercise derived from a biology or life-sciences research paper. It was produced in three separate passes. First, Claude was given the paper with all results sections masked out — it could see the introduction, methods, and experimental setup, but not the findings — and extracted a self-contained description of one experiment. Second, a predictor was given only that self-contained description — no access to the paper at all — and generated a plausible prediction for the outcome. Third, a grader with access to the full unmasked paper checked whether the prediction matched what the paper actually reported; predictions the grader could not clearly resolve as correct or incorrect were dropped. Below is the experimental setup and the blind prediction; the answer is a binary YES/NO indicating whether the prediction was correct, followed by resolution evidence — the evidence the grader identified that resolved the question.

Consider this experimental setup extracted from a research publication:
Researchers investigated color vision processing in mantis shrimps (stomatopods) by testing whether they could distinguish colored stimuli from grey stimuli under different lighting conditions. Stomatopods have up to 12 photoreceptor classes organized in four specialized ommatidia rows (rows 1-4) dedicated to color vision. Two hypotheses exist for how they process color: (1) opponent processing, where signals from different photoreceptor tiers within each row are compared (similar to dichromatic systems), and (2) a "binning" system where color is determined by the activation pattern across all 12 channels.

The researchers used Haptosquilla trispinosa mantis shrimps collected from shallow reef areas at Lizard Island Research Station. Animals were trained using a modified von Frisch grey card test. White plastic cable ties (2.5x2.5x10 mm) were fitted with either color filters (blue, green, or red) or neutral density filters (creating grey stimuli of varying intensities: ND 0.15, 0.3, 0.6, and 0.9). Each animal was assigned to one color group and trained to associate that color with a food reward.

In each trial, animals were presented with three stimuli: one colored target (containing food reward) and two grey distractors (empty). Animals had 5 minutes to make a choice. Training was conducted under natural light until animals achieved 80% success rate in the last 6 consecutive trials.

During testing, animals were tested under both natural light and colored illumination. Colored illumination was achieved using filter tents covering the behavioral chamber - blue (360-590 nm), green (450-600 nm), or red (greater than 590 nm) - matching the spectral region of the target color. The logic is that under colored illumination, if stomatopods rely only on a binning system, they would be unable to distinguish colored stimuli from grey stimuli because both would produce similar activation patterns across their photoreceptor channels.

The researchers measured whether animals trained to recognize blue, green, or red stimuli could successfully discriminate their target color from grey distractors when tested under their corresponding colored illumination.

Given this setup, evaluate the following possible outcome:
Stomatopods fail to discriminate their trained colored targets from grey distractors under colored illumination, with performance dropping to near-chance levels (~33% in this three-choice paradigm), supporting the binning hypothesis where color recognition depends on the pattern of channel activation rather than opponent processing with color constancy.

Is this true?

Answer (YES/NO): NO